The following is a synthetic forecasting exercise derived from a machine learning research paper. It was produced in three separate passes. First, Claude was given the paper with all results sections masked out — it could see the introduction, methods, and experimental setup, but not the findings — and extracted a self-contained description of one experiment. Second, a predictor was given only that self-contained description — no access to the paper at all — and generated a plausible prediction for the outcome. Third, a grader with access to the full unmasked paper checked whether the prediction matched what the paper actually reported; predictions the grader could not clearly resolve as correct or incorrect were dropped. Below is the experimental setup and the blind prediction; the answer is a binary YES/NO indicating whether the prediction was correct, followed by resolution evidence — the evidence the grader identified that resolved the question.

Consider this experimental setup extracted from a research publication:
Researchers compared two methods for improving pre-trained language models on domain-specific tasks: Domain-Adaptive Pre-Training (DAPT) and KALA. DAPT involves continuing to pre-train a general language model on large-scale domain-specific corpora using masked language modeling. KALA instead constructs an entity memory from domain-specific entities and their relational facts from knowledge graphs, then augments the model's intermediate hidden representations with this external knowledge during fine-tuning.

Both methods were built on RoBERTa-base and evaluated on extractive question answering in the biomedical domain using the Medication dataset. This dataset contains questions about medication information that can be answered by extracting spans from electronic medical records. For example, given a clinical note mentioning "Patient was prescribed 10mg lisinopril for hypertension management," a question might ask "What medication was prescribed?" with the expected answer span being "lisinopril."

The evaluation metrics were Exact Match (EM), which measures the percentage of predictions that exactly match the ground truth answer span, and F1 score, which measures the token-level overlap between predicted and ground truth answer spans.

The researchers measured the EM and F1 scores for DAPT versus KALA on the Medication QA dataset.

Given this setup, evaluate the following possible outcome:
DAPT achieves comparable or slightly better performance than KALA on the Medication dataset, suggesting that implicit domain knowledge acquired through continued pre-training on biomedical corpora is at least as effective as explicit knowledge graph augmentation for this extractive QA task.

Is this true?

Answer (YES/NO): YES